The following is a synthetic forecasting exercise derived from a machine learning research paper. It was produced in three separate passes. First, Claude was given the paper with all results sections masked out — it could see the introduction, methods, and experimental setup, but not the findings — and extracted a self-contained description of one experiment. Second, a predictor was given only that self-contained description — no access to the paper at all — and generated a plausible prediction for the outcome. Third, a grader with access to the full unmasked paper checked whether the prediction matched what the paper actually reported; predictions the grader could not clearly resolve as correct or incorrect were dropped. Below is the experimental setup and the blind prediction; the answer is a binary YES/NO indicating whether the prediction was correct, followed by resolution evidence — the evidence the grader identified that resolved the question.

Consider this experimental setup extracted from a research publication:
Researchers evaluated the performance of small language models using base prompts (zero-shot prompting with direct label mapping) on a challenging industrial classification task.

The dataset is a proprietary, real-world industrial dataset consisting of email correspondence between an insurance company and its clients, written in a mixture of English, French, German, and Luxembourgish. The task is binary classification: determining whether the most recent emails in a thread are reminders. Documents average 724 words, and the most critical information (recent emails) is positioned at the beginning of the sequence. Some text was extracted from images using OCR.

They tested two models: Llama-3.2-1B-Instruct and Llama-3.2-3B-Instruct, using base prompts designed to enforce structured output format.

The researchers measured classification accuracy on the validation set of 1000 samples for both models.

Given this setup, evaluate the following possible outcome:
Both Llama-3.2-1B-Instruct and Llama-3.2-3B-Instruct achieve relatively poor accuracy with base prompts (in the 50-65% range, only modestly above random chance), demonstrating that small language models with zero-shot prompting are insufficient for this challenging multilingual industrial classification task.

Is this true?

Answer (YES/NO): NO